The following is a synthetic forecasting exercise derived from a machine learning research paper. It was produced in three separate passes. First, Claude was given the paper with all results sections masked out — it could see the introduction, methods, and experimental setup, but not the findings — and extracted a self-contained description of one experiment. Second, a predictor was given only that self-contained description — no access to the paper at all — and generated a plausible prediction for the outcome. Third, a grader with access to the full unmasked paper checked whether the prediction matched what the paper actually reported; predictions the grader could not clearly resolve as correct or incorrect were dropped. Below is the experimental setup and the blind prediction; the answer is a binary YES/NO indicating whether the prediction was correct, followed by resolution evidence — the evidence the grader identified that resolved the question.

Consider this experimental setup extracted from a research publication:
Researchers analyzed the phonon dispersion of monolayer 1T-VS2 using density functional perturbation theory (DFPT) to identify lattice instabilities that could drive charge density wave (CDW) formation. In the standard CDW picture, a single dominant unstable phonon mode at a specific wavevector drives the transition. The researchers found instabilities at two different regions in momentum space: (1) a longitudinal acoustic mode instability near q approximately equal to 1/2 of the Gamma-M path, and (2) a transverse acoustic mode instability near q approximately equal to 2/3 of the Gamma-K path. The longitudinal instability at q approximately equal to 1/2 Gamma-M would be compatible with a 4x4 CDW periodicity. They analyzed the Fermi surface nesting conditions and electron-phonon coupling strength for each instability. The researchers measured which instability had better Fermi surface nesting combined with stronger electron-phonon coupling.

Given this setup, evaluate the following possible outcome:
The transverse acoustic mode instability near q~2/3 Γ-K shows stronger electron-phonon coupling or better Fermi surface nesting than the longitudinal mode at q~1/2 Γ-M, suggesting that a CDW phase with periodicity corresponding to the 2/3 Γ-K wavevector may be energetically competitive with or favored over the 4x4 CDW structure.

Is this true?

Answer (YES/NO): NO